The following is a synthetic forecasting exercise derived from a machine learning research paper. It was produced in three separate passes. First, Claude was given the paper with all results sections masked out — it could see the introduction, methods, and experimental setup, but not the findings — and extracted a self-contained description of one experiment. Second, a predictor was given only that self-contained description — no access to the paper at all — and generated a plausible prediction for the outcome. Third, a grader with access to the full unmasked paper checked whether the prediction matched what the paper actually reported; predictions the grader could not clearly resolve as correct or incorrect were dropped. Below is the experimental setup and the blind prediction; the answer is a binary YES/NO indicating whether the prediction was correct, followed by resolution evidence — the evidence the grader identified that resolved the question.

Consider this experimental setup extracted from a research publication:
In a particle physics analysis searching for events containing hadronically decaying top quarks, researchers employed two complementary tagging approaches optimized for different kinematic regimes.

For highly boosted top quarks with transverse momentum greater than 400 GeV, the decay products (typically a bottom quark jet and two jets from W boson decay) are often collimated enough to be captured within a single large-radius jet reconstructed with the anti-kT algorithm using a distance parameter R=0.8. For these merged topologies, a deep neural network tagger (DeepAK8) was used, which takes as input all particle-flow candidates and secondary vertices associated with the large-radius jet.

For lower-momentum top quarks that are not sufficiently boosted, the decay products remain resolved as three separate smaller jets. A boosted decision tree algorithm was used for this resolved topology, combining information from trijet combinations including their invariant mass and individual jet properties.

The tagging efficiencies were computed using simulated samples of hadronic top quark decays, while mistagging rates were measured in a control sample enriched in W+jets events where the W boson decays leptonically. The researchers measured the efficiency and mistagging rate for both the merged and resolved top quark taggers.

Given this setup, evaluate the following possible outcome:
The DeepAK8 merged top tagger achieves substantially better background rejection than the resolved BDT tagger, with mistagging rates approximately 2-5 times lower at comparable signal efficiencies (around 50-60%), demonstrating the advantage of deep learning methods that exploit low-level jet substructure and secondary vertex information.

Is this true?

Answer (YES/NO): NO